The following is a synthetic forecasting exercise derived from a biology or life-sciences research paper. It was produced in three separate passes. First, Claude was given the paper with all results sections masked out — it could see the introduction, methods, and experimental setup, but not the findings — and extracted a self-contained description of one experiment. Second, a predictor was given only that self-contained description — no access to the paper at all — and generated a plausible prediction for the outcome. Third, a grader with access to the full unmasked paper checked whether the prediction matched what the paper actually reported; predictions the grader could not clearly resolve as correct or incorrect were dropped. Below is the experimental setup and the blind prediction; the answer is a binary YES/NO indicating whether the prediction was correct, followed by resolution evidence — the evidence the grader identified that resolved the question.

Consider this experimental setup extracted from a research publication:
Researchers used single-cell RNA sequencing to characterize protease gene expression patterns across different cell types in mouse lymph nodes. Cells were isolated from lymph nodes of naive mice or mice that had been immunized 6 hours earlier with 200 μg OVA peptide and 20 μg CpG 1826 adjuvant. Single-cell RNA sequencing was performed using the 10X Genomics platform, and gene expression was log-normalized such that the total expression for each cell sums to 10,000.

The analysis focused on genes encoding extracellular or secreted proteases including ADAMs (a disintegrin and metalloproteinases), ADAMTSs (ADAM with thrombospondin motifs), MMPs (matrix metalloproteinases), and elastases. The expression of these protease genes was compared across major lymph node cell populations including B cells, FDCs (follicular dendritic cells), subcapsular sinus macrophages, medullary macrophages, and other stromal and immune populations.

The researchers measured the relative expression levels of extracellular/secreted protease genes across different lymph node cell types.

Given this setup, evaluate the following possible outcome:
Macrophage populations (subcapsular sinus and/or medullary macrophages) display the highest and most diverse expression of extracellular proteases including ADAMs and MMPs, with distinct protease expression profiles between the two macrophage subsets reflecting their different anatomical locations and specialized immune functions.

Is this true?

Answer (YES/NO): NO